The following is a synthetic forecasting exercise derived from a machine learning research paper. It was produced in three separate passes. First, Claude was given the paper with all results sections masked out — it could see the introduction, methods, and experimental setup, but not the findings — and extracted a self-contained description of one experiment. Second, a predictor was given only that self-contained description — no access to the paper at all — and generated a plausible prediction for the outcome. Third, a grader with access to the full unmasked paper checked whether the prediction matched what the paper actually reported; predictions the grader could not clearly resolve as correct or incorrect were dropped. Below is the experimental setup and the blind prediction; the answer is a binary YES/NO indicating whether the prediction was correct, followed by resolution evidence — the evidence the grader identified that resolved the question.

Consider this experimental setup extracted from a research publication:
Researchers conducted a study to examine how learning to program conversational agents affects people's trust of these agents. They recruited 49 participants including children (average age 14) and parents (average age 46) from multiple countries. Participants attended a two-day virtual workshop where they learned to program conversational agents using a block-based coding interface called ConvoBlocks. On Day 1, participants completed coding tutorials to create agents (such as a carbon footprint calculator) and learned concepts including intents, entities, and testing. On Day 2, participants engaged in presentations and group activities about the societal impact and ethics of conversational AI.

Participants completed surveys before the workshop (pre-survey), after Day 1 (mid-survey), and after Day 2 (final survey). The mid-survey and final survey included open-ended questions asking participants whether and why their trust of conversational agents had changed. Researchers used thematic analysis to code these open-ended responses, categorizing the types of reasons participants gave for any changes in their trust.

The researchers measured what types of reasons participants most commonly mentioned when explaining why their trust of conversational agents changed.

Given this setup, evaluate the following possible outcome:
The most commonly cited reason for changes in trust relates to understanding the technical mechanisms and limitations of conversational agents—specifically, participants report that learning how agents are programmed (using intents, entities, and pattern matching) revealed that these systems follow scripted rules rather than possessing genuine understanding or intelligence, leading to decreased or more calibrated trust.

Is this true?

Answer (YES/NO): NO